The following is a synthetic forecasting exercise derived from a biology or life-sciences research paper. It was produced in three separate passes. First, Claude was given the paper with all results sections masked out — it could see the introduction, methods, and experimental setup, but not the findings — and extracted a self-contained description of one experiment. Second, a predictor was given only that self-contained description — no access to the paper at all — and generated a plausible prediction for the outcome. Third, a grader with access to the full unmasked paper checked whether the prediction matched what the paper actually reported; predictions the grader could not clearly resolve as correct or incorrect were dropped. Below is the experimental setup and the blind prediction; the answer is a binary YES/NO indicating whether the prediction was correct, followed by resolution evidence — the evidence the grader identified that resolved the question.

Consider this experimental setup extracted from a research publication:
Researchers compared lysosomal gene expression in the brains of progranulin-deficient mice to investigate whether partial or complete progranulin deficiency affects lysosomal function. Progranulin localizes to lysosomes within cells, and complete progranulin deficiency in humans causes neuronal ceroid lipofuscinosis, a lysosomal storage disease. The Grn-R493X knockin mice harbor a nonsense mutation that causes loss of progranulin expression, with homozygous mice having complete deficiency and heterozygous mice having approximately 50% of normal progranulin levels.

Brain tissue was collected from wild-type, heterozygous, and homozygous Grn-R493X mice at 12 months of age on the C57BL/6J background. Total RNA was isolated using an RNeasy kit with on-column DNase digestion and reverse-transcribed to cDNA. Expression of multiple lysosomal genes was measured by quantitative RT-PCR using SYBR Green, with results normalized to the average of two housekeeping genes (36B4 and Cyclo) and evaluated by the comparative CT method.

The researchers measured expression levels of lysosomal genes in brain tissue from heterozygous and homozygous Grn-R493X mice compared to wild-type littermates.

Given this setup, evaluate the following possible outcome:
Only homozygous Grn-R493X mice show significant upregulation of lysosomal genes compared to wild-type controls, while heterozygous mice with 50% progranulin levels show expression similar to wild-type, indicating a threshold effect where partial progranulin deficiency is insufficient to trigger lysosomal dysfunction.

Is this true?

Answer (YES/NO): NO